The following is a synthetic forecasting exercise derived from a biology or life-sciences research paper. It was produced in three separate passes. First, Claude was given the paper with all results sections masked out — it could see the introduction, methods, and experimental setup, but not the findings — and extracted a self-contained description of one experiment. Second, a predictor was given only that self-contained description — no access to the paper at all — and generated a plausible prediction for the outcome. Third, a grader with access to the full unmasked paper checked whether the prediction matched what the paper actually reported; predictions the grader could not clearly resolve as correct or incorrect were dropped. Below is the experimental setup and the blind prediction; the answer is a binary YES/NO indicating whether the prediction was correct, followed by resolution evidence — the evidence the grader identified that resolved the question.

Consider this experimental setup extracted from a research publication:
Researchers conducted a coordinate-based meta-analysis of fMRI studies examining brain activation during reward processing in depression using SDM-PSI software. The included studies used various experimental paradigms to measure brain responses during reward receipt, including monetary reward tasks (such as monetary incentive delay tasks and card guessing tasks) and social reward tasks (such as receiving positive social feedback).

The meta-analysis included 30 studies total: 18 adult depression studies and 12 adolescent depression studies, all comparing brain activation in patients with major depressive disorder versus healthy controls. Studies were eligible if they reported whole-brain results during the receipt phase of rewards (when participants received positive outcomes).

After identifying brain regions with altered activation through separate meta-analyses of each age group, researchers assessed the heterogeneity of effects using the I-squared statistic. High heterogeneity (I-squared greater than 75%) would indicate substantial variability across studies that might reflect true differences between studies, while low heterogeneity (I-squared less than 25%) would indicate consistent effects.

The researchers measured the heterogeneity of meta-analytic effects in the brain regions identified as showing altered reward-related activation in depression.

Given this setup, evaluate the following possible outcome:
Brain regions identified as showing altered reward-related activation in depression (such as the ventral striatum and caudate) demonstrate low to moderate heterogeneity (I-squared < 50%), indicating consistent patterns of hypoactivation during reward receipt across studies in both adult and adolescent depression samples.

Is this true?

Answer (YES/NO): YES